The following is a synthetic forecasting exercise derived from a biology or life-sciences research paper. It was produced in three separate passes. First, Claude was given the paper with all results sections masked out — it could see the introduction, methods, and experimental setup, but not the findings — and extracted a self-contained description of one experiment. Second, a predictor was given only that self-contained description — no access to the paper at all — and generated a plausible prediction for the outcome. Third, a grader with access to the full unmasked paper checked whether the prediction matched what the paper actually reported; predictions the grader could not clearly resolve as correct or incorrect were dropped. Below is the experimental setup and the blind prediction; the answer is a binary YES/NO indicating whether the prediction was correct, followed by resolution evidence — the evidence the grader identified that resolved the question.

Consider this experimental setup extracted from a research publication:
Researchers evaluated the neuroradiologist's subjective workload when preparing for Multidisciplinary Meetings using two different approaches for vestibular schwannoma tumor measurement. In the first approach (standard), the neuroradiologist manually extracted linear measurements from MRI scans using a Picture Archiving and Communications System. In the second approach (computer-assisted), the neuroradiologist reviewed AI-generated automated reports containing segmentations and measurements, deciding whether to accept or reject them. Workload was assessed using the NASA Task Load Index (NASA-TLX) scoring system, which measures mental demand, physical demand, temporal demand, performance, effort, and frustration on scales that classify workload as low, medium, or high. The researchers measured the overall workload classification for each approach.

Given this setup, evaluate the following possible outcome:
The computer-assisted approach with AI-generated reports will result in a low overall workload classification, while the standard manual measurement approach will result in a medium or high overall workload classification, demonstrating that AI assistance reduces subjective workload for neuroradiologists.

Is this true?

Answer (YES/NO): NO